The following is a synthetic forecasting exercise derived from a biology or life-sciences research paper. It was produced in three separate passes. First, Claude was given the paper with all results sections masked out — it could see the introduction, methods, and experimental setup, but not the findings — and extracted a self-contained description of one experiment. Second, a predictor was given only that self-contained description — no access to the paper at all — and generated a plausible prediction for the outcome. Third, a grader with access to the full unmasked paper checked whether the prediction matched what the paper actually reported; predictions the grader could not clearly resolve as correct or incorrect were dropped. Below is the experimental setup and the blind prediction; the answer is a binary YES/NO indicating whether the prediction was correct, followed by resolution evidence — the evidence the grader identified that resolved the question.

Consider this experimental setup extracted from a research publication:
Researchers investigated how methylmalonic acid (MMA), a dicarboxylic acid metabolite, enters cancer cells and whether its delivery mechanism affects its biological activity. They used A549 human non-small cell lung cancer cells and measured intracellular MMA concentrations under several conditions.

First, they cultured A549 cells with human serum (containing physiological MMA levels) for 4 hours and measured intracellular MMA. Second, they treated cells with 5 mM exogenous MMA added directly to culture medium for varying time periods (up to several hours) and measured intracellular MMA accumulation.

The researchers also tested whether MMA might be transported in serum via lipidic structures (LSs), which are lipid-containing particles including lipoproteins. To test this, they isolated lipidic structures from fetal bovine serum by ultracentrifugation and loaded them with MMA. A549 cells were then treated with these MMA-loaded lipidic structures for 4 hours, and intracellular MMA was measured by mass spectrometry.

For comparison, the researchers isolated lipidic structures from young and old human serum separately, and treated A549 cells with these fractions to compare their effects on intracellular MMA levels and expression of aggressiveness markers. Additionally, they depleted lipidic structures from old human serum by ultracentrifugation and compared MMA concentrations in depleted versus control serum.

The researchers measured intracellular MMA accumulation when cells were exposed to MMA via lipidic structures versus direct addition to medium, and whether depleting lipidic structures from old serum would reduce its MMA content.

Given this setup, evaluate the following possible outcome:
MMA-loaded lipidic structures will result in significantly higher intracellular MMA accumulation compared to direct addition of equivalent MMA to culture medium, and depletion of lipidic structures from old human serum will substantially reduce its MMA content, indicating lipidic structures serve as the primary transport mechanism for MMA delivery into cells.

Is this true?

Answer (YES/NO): YES